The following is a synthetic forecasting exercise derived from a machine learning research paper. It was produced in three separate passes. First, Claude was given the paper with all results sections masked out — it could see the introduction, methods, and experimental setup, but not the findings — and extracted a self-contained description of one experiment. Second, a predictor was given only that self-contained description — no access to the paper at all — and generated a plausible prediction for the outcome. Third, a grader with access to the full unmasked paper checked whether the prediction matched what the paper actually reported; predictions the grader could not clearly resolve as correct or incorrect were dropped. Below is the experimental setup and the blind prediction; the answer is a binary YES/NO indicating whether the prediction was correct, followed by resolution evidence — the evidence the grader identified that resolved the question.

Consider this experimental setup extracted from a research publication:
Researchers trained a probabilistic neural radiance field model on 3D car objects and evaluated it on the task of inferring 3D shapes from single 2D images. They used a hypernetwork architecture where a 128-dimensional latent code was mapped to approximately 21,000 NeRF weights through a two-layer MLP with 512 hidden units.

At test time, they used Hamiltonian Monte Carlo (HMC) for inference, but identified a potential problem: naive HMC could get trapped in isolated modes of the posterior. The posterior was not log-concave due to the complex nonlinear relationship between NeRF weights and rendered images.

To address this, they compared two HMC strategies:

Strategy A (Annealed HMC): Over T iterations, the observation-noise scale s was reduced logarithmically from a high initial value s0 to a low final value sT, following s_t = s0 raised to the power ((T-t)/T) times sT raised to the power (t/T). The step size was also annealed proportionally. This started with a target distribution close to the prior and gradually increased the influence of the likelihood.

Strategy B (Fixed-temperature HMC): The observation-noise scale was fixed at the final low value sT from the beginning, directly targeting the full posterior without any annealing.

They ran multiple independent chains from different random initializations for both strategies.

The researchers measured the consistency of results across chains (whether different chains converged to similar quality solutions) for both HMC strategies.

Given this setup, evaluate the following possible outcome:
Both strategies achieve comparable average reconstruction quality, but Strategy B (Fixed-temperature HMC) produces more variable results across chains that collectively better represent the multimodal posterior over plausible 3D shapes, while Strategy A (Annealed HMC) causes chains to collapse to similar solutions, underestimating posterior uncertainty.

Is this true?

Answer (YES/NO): NO